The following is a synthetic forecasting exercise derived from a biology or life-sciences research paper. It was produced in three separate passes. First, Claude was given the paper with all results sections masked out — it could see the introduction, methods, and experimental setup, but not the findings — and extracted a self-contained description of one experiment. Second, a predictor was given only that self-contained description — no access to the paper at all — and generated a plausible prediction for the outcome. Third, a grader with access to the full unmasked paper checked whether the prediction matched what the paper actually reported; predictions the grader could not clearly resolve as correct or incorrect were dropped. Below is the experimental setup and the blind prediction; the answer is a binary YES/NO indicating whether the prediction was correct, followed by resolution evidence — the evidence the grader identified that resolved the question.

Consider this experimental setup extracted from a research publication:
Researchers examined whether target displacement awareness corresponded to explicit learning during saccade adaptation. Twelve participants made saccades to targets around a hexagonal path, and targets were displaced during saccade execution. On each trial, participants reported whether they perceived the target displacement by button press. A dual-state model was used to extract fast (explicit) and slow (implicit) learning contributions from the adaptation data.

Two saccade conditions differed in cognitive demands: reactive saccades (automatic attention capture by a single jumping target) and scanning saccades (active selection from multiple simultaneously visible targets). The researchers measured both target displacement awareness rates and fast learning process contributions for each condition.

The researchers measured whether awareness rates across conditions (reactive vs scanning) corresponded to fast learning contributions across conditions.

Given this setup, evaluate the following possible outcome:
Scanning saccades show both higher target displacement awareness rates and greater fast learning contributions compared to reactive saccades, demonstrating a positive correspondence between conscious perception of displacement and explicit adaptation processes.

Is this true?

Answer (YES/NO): NO